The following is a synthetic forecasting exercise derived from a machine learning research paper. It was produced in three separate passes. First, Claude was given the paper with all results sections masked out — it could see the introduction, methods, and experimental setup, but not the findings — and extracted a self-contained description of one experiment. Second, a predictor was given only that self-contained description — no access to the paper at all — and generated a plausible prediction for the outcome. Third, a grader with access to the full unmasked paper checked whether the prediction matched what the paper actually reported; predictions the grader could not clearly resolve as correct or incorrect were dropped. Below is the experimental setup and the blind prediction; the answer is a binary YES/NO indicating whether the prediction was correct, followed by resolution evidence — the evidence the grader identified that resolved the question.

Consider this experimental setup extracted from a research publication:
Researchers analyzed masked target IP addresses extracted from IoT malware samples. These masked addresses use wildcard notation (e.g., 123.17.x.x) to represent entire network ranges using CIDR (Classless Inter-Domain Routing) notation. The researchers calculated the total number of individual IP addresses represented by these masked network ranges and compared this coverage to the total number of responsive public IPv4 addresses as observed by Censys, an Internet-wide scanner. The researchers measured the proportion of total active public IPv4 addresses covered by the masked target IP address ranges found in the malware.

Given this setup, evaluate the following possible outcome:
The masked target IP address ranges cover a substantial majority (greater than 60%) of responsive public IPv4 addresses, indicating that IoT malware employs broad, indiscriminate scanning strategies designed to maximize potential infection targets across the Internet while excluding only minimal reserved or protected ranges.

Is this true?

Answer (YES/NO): YES